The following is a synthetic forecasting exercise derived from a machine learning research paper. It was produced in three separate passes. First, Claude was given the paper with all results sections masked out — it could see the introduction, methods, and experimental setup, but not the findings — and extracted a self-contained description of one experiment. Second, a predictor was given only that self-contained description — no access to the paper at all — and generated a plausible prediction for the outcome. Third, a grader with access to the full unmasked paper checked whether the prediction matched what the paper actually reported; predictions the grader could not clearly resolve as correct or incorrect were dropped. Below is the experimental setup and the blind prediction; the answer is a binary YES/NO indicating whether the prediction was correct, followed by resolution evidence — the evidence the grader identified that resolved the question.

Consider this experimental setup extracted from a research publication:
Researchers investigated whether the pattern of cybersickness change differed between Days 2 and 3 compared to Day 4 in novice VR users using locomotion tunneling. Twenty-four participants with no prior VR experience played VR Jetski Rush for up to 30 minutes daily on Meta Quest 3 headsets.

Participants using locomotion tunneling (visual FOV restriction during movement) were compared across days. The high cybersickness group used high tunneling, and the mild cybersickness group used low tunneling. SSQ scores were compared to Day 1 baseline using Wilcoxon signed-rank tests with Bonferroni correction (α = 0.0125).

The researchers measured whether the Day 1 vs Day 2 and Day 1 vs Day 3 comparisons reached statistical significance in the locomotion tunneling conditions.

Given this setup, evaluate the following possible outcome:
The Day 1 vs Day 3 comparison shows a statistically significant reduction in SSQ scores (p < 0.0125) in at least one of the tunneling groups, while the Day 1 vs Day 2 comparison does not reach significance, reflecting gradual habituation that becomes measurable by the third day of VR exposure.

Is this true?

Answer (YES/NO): NO